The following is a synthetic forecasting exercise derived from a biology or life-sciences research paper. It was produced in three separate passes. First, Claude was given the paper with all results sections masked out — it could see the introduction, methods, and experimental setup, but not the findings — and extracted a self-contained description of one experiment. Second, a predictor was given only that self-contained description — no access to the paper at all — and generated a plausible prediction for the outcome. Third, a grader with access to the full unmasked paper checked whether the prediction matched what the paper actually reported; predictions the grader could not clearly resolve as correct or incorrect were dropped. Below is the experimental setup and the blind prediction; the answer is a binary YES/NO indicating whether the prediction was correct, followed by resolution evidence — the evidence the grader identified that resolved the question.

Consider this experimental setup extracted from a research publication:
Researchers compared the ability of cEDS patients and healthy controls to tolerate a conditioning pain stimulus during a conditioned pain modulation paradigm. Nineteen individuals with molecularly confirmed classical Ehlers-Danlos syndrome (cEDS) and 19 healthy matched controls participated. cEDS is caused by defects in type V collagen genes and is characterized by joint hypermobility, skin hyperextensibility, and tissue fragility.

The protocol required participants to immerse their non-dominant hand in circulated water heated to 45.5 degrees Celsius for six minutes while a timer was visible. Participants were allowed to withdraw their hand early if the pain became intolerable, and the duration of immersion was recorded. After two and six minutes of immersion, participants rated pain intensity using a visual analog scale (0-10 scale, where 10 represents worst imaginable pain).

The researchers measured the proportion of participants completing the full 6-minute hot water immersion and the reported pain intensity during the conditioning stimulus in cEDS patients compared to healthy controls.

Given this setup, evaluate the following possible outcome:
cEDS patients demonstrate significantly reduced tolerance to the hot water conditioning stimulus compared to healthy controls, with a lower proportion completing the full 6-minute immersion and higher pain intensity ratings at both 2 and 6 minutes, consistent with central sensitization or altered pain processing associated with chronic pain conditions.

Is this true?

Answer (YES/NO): NO